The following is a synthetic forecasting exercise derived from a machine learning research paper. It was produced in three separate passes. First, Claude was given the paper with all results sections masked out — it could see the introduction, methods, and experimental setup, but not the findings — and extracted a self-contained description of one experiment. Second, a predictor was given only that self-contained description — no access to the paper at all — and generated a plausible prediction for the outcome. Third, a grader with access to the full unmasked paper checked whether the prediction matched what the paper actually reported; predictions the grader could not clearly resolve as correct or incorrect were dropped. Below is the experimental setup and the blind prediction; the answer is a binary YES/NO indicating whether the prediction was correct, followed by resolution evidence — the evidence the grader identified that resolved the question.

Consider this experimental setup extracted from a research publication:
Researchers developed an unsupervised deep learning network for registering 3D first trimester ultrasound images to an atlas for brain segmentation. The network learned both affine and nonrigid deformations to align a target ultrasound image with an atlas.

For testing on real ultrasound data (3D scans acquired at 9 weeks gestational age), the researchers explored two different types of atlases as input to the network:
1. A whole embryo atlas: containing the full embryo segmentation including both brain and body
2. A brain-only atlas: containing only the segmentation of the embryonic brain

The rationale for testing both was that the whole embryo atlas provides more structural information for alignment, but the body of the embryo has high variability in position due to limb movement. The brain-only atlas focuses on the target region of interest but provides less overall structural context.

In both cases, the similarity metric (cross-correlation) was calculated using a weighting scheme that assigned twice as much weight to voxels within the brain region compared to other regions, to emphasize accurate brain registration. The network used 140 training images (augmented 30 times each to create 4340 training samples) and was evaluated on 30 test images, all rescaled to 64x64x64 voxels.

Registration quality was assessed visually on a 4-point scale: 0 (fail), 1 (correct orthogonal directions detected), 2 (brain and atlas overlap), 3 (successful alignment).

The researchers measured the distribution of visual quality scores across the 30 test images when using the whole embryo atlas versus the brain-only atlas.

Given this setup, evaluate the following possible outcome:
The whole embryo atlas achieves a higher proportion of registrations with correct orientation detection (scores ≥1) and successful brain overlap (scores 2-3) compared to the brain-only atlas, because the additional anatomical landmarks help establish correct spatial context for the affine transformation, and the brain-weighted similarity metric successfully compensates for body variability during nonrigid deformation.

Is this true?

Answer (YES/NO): YES